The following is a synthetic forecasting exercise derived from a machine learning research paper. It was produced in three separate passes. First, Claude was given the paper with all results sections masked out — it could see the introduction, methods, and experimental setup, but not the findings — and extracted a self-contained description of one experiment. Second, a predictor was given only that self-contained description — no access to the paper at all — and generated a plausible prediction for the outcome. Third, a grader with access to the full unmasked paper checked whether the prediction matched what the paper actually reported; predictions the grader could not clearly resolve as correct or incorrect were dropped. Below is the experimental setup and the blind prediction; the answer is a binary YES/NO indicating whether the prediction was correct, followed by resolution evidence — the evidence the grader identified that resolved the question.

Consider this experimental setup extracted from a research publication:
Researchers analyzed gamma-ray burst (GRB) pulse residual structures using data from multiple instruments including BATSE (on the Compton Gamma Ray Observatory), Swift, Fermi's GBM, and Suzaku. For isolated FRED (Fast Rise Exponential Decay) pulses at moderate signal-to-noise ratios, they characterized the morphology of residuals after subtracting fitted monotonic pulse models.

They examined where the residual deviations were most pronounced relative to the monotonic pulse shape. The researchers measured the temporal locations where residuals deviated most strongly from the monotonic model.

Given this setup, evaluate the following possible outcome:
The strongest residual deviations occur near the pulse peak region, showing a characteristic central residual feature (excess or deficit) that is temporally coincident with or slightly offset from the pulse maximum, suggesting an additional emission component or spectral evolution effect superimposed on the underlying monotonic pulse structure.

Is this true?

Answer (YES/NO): NO